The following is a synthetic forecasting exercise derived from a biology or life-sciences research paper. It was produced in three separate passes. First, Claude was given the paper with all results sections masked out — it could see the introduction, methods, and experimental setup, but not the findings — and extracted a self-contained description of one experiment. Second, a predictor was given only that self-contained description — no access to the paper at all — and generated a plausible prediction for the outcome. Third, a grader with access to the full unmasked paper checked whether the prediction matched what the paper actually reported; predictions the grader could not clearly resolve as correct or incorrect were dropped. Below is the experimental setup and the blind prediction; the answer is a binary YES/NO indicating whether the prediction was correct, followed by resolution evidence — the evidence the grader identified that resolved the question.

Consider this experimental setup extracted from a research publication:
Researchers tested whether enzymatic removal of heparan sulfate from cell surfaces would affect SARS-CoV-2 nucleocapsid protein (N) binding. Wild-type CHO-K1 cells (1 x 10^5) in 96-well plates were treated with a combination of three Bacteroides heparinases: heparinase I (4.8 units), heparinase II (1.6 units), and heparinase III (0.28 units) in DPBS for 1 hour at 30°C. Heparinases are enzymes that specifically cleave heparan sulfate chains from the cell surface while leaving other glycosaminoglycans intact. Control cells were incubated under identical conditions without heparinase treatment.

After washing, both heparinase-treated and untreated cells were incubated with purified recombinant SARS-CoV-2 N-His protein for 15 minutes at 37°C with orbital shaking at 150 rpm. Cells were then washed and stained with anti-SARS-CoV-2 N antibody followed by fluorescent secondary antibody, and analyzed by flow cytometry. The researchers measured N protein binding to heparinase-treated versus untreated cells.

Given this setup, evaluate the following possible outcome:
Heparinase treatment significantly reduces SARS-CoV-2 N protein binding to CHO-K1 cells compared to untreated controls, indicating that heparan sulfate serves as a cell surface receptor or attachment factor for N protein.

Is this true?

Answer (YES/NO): YES